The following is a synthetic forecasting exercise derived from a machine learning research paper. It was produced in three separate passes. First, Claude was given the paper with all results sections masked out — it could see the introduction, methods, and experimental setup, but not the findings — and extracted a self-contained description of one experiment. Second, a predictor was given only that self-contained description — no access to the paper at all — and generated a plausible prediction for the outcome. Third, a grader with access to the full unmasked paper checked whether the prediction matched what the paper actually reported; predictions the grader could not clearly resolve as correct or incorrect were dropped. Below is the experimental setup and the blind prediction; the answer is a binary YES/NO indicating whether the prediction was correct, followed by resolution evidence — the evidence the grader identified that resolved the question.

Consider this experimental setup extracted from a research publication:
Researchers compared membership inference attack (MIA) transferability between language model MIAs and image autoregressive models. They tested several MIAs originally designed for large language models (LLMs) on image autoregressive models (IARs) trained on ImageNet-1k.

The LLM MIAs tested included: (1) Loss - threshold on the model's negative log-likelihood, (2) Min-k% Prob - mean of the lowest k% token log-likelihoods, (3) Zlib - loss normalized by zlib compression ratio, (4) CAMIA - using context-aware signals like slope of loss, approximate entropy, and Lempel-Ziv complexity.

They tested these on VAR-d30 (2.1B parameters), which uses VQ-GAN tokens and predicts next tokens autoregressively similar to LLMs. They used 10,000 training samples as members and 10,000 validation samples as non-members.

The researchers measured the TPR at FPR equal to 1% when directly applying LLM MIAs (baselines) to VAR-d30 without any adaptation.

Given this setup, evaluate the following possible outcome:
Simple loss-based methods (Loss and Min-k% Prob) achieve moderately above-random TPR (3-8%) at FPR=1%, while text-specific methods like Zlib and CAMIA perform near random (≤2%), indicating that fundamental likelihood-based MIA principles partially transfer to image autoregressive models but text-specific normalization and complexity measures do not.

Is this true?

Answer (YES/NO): NO